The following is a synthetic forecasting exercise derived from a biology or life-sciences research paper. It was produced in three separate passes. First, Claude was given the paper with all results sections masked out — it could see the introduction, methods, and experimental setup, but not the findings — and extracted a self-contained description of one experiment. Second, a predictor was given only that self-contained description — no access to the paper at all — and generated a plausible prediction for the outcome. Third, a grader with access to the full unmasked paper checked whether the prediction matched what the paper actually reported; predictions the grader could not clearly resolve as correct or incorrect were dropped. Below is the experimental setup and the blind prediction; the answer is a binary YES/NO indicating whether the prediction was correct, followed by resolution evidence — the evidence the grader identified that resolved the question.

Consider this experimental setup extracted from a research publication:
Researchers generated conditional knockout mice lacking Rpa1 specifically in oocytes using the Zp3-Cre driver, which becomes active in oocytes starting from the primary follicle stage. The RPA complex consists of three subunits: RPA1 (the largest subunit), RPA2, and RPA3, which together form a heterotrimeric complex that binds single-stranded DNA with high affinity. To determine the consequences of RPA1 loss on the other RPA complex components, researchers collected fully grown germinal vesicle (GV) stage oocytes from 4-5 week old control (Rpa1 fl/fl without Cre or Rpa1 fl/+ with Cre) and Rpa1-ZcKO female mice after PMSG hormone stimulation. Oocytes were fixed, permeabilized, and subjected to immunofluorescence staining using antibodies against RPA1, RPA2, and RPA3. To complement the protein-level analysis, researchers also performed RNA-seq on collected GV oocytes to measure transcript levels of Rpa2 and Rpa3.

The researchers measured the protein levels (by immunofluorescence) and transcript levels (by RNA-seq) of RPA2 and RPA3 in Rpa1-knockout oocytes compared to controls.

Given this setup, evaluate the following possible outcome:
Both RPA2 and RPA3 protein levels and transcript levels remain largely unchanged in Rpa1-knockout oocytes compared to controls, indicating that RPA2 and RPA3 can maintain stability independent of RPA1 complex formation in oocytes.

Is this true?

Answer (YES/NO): NO